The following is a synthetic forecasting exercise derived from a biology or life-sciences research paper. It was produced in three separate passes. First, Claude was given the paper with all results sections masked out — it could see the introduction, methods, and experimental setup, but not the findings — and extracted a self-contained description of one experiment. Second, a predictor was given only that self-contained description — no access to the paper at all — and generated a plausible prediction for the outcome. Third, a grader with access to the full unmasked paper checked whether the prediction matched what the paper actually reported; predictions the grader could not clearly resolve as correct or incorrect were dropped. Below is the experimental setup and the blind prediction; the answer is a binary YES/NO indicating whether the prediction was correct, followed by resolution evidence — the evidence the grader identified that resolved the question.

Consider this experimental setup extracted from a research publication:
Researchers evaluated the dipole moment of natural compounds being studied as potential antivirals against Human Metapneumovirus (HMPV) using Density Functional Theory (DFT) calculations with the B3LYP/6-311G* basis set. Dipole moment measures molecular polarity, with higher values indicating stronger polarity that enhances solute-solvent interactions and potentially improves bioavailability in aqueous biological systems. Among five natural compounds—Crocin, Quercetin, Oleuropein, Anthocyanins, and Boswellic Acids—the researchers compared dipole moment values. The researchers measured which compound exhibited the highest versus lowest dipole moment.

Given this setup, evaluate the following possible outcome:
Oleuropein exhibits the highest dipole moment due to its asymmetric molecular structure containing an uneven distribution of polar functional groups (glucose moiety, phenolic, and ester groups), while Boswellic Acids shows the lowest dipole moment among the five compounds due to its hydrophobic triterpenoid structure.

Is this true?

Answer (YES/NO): NO